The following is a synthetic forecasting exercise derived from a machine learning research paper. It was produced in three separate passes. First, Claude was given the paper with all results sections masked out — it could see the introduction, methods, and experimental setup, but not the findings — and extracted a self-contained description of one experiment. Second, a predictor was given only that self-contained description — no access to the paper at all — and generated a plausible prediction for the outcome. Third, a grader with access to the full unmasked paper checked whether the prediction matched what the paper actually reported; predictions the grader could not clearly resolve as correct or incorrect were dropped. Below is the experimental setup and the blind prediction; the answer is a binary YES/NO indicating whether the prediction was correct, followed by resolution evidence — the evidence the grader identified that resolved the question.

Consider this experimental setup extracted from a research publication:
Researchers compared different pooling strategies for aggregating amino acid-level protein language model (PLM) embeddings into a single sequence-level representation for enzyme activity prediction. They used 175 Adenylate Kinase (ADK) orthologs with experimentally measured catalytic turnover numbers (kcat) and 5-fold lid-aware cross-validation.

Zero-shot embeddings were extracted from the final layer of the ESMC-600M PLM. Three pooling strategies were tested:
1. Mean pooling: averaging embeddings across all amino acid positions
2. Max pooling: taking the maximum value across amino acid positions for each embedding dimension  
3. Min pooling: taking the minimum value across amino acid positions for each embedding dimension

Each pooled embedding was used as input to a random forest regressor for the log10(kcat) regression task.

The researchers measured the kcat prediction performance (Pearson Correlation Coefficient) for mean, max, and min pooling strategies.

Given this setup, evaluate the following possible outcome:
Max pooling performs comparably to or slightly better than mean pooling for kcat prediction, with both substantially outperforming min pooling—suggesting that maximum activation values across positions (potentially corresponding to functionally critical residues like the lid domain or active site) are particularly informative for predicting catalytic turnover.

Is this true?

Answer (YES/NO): NO